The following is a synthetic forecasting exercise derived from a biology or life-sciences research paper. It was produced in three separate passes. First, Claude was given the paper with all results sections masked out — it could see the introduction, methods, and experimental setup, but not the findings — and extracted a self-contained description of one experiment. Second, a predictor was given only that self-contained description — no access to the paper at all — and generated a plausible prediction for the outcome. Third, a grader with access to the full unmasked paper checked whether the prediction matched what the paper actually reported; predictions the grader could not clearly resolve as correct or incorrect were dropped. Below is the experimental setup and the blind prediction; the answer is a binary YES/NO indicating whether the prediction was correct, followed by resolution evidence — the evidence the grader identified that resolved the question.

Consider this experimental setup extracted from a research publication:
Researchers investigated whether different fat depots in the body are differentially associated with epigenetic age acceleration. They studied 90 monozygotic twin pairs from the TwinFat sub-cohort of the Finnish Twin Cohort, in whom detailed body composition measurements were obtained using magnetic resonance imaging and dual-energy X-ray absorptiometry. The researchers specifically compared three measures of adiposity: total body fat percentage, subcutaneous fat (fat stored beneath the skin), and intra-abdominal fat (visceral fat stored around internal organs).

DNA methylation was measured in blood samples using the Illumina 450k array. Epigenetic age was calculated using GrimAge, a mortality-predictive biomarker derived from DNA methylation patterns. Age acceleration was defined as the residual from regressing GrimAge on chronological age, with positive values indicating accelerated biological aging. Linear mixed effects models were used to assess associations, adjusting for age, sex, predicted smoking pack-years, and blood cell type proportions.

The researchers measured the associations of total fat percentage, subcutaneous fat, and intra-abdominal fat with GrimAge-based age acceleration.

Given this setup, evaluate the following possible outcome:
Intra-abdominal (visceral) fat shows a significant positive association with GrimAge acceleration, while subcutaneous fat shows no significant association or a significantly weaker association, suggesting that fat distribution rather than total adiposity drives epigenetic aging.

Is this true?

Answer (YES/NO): NO